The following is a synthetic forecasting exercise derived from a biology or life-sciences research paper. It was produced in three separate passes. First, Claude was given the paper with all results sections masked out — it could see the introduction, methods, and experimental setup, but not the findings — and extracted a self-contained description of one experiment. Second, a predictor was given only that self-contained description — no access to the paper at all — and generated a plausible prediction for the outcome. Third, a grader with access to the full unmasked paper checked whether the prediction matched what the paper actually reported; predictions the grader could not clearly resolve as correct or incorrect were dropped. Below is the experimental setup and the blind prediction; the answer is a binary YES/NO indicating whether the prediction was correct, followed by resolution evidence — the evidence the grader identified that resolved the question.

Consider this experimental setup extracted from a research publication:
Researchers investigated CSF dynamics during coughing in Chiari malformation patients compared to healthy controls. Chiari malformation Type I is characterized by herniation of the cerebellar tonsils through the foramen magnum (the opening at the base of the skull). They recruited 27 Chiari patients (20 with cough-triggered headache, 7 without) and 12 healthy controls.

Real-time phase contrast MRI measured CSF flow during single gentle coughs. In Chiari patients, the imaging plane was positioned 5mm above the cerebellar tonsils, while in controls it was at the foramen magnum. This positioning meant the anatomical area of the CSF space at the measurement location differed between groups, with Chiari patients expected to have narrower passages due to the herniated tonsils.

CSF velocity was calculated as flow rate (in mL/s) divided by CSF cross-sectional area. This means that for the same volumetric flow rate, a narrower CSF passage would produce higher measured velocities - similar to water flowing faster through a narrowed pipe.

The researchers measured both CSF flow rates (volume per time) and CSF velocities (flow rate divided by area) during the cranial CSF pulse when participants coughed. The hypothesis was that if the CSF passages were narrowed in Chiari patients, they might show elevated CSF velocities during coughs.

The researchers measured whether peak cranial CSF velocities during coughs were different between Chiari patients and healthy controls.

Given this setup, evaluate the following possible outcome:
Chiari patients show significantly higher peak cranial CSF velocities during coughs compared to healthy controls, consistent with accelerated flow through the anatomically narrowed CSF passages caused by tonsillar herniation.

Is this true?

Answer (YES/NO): YES